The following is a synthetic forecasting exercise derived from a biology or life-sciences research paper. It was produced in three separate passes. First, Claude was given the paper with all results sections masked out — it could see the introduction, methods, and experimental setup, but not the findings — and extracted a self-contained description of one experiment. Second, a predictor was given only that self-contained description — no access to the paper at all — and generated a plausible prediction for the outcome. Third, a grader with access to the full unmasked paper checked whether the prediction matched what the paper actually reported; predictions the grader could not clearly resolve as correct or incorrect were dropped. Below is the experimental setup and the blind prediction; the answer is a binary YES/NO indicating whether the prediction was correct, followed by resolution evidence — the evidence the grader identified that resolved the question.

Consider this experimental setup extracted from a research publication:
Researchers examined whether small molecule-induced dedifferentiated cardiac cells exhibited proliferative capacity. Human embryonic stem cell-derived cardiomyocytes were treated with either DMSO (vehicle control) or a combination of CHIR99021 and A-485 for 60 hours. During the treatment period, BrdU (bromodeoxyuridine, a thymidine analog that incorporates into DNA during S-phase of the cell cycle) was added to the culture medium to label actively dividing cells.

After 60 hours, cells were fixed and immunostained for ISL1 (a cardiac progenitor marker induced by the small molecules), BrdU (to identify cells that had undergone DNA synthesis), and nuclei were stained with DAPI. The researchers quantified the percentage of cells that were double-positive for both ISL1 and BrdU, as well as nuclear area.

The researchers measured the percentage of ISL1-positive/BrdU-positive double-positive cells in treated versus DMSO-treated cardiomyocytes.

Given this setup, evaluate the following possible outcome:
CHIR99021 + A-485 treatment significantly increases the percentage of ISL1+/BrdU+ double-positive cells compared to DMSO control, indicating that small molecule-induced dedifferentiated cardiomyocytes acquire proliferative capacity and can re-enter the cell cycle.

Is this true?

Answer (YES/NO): YES